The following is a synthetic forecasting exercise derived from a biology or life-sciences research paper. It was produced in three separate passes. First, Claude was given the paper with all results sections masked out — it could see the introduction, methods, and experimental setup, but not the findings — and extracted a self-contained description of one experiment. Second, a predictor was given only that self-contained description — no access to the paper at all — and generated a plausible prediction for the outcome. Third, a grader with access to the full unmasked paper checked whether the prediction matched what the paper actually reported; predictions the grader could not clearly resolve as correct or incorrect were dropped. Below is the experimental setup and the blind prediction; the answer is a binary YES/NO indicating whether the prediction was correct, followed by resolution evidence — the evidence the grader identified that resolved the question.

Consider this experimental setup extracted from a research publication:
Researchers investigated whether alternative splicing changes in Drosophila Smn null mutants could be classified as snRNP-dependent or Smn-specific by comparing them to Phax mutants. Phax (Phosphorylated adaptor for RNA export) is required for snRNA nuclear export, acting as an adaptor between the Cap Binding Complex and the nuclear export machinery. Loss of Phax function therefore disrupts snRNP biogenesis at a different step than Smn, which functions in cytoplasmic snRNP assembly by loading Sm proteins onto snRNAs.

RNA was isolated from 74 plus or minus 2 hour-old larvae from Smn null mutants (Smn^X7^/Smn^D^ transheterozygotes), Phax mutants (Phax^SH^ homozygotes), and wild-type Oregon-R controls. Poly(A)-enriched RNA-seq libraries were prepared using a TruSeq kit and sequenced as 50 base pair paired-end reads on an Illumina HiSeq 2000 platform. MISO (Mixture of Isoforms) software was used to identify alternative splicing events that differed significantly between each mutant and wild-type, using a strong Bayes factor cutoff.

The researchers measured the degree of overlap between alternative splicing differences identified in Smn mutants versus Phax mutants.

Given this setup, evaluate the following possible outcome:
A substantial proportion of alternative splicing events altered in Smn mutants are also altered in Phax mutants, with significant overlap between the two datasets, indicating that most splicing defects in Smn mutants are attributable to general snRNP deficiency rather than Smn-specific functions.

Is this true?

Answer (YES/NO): YES